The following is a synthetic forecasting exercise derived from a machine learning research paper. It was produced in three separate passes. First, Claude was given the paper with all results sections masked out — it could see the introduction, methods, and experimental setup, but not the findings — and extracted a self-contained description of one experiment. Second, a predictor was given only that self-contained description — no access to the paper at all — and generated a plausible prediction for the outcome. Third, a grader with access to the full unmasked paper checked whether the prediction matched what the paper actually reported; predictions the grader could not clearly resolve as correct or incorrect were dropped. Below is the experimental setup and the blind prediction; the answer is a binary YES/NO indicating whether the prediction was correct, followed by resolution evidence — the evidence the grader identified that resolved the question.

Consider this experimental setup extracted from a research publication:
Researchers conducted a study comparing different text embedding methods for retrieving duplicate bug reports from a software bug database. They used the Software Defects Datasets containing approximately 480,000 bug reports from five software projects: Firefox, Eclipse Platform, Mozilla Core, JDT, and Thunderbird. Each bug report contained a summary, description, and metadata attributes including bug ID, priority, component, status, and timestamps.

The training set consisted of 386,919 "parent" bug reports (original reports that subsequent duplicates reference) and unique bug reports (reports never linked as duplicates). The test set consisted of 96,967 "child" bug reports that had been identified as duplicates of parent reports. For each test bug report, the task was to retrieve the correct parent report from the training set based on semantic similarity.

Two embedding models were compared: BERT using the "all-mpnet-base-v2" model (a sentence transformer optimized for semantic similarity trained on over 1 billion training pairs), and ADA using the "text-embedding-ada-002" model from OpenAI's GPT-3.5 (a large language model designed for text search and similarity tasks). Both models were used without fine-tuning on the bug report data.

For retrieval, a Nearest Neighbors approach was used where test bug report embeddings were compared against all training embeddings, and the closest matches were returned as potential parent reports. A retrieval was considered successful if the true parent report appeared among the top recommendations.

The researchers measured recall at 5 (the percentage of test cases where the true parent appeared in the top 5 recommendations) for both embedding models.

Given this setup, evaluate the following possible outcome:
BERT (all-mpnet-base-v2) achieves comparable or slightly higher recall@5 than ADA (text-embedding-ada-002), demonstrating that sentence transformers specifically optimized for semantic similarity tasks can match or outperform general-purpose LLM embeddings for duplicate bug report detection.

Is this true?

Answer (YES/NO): YES